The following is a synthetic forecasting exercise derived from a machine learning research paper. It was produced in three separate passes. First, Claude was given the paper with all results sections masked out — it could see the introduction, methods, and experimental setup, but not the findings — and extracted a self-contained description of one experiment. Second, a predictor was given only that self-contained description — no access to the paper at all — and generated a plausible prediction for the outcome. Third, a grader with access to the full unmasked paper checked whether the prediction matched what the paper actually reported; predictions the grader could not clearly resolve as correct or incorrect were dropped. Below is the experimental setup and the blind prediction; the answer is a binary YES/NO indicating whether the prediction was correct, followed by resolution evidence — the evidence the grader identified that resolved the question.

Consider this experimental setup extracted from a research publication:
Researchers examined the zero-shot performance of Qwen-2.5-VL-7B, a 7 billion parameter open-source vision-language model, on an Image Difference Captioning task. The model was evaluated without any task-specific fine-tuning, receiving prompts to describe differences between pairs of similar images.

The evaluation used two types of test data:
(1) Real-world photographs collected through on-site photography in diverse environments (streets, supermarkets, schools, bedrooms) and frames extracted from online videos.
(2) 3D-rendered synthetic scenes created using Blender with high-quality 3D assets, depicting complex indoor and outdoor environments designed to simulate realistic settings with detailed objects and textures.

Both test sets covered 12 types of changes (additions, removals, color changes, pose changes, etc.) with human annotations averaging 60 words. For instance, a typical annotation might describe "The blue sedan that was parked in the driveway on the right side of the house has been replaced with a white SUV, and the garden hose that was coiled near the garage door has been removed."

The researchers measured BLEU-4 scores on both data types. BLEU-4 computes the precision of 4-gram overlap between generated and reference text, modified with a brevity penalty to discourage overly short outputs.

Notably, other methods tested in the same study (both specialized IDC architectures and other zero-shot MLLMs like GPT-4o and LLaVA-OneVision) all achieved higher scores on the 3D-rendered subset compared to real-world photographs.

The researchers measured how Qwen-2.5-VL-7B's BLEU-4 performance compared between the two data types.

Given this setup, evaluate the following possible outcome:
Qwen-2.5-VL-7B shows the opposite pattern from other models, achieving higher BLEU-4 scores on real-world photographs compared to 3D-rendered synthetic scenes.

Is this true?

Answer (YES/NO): YES